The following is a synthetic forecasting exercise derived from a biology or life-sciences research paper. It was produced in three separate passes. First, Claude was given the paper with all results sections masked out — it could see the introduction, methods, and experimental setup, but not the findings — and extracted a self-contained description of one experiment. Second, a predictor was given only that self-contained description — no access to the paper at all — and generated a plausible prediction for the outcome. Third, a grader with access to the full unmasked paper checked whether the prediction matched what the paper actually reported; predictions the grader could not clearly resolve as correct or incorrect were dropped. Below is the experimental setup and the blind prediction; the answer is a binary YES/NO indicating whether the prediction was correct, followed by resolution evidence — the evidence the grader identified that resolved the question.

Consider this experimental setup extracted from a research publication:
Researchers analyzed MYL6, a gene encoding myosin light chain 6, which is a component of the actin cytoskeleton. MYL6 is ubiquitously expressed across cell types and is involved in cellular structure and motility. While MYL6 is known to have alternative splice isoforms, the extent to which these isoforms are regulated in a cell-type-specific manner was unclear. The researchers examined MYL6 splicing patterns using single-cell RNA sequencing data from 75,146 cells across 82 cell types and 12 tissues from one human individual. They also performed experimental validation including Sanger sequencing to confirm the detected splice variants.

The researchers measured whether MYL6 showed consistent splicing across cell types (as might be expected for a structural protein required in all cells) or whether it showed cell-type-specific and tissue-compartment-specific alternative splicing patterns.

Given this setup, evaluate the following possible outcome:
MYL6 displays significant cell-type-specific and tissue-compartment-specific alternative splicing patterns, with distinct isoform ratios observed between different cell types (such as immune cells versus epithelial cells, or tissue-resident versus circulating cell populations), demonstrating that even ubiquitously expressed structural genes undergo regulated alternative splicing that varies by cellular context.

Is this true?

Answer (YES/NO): YES